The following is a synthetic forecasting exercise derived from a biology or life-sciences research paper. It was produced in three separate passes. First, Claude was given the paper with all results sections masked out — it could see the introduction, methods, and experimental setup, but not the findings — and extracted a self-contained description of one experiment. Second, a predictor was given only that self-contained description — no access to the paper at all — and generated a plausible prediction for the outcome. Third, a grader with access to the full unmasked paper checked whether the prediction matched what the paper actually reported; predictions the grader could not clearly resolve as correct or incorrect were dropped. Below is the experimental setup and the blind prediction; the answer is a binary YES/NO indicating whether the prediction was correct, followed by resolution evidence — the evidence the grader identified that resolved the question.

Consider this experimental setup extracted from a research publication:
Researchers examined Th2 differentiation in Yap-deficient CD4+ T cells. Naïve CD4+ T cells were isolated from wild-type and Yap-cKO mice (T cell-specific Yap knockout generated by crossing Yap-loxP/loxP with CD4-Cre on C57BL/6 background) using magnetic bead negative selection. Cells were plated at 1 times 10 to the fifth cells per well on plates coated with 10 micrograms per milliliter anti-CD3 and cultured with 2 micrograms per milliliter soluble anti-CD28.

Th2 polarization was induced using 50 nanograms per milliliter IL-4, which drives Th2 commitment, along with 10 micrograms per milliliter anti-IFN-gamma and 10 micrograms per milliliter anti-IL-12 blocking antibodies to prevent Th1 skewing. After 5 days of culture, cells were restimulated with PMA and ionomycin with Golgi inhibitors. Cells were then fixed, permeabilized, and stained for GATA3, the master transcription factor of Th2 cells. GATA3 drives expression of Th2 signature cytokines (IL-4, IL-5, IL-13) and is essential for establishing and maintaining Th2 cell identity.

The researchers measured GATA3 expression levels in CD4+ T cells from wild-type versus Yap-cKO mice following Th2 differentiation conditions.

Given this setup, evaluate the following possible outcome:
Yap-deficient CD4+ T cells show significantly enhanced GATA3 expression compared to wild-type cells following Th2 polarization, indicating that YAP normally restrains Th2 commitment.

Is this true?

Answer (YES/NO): YES